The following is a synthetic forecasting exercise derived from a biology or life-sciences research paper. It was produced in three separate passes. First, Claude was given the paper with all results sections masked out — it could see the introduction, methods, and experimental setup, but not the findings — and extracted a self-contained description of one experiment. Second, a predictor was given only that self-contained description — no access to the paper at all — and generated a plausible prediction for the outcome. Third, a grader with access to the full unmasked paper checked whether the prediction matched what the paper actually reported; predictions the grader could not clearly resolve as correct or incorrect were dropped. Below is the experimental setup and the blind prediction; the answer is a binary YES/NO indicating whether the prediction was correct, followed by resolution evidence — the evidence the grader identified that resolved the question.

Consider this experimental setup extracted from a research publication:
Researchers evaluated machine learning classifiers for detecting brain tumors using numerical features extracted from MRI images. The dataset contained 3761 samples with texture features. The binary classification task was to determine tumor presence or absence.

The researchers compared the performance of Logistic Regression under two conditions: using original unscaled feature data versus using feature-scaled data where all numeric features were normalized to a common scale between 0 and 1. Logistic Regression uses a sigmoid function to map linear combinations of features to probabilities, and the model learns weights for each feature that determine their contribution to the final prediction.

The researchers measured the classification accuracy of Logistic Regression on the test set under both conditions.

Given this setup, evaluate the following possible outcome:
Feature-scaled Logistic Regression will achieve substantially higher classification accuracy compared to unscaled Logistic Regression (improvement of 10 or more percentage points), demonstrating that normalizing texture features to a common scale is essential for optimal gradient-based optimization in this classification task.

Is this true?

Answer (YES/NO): NO